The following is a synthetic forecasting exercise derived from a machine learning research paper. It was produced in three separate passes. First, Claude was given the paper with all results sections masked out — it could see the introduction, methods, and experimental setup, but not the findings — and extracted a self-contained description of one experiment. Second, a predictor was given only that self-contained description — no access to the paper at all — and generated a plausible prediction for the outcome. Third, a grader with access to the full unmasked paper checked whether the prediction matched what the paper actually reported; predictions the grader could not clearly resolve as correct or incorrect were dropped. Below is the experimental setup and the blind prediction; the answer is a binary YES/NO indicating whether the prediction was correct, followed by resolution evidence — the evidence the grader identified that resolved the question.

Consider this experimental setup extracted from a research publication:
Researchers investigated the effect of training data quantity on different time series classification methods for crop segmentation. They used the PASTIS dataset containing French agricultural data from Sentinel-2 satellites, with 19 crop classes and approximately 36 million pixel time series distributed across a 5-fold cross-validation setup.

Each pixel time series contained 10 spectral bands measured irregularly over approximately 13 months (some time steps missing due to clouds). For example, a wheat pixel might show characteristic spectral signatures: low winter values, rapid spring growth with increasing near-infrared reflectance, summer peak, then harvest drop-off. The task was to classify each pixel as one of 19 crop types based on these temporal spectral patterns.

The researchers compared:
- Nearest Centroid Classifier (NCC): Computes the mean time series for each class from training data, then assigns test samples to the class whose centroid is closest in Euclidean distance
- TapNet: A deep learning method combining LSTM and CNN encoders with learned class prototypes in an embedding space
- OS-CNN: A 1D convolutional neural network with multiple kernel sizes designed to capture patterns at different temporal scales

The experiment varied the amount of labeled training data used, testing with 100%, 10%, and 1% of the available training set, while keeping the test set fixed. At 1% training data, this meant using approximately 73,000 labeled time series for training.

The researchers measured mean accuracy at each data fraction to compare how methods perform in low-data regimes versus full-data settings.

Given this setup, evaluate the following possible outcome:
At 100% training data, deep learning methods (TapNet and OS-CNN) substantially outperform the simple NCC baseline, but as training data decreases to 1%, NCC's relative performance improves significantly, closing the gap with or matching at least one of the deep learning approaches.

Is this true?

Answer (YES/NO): YES